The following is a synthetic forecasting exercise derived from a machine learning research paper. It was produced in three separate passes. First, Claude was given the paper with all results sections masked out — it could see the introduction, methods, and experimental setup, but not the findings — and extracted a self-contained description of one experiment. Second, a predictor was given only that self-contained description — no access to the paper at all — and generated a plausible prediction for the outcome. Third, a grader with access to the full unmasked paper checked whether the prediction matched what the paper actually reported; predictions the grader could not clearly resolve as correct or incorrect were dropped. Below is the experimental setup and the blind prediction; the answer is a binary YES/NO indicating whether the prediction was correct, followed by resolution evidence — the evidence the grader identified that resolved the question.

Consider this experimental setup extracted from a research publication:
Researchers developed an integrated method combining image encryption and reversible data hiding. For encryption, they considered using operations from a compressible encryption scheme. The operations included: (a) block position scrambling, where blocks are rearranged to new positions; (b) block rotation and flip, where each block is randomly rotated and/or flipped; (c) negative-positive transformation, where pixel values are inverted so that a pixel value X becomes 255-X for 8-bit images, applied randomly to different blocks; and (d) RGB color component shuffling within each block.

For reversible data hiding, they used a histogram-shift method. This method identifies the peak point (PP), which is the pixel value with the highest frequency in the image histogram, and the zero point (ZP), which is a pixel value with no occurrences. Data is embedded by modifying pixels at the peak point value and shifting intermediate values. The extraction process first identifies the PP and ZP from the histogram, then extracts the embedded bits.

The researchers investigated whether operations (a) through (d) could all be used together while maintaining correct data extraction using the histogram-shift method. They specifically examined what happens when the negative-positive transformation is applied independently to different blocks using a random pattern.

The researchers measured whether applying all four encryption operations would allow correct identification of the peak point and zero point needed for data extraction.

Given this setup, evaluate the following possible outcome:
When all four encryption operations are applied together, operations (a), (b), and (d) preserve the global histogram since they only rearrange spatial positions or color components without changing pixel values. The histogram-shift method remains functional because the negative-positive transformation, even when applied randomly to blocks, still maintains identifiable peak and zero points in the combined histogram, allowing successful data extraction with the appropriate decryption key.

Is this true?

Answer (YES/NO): NO